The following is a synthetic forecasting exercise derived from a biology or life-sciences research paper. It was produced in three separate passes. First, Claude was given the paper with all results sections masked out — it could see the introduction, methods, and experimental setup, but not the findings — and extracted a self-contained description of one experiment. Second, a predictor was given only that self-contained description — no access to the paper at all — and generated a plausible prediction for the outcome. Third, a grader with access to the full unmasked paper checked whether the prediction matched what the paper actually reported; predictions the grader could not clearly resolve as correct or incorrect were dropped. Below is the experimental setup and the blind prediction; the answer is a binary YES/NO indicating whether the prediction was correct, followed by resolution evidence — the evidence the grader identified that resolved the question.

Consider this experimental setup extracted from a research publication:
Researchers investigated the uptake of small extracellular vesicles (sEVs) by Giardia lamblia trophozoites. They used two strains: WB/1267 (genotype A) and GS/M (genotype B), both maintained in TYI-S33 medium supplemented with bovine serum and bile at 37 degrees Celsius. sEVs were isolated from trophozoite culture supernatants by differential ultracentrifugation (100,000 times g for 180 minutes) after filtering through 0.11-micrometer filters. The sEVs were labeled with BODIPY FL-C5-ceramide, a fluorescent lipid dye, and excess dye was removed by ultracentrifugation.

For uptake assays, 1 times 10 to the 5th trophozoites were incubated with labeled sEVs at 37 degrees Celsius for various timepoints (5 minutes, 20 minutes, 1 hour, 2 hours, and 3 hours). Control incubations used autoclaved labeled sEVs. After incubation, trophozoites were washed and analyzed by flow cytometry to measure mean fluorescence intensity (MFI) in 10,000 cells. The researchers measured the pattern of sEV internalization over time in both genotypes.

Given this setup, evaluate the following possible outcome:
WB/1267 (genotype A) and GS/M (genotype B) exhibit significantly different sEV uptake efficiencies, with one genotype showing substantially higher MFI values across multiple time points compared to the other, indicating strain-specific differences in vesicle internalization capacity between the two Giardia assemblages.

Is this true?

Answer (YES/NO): NO